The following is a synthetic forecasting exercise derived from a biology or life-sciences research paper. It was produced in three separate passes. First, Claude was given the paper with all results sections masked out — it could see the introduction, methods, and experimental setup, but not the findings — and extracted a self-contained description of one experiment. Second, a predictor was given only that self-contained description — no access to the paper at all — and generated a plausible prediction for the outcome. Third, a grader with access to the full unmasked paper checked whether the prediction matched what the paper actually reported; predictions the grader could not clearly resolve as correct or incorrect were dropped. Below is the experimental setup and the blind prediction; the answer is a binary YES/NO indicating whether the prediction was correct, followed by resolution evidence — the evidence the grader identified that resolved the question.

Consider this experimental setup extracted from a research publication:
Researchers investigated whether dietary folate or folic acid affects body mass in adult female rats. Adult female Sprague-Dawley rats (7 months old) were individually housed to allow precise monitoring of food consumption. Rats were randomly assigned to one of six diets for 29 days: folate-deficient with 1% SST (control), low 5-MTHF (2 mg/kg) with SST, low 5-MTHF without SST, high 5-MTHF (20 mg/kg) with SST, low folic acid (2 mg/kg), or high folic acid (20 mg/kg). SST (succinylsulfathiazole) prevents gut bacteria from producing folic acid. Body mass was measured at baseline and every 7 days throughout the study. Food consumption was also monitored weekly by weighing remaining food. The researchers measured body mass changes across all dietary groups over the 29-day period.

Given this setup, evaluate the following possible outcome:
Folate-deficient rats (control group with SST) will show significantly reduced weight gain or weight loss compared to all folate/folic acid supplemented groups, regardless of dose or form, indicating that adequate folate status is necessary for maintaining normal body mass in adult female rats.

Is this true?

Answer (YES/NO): NO